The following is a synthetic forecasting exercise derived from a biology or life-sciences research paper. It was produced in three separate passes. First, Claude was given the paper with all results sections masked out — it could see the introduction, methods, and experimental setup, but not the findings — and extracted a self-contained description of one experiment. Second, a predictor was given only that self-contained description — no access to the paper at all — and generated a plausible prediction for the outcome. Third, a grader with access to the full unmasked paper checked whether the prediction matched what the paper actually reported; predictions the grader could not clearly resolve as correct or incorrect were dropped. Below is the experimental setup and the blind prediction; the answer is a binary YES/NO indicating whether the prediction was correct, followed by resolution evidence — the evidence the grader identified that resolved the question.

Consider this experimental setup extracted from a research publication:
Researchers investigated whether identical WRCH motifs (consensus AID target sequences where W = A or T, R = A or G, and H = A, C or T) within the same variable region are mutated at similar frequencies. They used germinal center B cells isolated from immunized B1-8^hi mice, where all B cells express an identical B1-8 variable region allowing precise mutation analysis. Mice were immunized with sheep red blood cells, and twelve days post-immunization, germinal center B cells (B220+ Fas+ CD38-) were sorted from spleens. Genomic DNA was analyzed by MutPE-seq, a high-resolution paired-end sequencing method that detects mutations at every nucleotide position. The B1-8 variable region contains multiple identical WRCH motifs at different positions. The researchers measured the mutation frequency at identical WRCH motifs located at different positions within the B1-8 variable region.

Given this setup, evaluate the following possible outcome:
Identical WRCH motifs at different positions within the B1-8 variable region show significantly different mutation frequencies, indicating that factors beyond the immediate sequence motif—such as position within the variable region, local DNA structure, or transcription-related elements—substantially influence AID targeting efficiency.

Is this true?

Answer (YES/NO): YES